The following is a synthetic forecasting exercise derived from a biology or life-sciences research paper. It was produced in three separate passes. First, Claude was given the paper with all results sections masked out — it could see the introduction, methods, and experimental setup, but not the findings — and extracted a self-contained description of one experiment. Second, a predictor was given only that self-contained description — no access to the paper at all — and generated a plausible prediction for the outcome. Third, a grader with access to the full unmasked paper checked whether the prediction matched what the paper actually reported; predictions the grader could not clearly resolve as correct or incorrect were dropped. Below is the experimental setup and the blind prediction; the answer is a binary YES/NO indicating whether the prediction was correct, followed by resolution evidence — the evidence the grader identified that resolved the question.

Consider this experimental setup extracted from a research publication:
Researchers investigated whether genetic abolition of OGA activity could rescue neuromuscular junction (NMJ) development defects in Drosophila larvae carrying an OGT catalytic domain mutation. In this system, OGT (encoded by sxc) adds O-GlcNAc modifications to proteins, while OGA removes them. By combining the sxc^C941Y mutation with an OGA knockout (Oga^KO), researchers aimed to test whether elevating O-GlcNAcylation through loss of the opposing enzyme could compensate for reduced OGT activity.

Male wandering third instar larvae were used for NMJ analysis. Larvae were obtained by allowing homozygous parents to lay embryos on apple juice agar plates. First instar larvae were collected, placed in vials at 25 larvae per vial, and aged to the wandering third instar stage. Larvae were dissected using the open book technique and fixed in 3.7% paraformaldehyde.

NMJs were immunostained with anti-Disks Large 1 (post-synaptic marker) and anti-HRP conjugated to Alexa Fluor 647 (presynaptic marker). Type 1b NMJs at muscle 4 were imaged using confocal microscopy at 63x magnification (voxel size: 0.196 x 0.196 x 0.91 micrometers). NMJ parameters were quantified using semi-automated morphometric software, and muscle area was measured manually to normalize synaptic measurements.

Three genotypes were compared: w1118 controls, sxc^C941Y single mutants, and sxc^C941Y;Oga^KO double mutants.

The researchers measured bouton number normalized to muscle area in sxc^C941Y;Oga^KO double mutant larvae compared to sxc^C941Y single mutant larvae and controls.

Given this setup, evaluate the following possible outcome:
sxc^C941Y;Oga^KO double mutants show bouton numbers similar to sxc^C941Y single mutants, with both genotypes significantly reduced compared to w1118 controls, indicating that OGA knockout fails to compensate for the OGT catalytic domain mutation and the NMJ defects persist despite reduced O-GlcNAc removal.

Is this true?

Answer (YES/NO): YES